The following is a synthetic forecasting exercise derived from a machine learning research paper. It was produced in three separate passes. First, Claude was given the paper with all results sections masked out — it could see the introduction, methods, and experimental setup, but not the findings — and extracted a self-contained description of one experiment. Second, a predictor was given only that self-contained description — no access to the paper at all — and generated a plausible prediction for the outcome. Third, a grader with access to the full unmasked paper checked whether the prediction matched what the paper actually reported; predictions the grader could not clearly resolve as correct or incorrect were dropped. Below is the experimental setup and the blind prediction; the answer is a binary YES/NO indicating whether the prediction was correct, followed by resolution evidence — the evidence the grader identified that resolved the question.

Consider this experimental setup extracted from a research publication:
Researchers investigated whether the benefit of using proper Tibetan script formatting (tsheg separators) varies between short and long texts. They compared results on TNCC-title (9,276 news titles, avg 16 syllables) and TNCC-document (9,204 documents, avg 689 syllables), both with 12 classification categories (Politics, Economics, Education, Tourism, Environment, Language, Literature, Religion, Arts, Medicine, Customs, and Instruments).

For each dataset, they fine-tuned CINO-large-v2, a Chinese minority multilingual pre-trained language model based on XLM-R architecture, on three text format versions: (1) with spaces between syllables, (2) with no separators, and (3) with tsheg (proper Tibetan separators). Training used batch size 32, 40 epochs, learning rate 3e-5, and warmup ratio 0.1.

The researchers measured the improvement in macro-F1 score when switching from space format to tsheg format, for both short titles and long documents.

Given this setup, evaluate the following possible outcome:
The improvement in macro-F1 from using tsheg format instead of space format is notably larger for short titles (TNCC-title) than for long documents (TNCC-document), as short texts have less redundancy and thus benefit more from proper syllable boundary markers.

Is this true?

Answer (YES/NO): NO